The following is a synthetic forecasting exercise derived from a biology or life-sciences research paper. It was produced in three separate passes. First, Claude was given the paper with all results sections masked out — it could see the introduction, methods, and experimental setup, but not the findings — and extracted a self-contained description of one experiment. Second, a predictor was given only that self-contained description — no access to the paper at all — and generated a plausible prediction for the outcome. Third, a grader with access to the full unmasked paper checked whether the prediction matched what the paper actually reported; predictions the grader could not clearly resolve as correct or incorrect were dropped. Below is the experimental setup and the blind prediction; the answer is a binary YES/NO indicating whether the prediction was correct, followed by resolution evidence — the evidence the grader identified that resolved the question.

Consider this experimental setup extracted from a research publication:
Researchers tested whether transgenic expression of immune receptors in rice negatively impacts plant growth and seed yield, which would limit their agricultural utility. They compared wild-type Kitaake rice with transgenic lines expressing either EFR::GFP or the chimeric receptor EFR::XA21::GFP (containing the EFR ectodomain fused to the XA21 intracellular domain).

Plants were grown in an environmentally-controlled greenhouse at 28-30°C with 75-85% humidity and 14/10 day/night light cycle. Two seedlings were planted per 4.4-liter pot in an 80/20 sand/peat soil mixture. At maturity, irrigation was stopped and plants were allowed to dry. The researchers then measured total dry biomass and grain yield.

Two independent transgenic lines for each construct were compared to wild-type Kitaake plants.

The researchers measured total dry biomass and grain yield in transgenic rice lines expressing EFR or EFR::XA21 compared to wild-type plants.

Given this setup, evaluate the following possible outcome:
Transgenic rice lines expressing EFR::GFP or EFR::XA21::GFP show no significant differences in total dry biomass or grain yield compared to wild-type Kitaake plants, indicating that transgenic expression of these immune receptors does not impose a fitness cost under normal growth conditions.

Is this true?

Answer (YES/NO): NO